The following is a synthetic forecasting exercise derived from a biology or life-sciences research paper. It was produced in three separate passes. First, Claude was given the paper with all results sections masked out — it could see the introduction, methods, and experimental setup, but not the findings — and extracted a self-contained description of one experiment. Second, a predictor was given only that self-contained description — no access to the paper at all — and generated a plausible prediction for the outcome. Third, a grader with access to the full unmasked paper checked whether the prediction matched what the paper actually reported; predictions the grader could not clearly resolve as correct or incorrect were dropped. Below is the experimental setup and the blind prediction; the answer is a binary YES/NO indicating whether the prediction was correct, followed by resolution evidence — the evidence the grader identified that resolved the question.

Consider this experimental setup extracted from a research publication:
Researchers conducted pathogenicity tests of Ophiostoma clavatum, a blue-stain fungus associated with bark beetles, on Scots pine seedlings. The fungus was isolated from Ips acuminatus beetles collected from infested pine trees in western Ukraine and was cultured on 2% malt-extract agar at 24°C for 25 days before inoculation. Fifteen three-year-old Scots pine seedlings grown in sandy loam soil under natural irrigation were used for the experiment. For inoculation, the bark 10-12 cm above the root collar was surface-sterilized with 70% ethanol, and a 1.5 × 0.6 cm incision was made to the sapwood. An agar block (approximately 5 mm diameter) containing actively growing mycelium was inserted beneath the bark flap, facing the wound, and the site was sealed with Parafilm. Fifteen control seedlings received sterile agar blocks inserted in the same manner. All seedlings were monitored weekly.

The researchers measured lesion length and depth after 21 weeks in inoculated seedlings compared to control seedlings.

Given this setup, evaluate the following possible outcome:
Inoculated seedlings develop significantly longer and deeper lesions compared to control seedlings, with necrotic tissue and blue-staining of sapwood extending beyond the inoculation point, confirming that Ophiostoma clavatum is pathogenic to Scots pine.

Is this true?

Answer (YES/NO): NO